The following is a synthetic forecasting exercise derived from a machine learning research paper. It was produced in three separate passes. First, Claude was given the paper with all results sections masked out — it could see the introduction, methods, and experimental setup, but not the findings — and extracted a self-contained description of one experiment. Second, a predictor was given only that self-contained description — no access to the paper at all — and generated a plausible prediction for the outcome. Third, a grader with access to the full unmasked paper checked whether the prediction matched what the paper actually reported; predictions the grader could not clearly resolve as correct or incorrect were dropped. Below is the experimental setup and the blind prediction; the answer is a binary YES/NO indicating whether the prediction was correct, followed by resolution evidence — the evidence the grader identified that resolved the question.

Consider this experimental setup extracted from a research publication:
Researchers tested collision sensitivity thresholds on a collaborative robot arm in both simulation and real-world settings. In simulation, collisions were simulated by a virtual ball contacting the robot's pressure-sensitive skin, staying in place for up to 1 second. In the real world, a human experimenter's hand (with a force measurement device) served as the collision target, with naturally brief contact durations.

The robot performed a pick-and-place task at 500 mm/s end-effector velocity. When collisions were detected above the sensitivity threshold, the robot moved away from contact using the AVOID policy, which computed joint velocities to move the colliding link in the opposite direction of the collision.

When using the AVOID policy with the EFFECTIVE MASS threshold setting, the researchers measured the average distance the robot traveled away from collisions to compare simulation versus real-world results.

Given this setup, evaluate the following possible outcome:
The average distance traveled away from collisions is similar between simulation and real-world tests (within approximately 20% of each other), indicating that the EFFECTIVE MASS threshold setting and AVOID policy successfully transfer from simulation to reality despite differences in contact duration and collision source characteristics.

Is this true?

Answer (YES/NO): NO